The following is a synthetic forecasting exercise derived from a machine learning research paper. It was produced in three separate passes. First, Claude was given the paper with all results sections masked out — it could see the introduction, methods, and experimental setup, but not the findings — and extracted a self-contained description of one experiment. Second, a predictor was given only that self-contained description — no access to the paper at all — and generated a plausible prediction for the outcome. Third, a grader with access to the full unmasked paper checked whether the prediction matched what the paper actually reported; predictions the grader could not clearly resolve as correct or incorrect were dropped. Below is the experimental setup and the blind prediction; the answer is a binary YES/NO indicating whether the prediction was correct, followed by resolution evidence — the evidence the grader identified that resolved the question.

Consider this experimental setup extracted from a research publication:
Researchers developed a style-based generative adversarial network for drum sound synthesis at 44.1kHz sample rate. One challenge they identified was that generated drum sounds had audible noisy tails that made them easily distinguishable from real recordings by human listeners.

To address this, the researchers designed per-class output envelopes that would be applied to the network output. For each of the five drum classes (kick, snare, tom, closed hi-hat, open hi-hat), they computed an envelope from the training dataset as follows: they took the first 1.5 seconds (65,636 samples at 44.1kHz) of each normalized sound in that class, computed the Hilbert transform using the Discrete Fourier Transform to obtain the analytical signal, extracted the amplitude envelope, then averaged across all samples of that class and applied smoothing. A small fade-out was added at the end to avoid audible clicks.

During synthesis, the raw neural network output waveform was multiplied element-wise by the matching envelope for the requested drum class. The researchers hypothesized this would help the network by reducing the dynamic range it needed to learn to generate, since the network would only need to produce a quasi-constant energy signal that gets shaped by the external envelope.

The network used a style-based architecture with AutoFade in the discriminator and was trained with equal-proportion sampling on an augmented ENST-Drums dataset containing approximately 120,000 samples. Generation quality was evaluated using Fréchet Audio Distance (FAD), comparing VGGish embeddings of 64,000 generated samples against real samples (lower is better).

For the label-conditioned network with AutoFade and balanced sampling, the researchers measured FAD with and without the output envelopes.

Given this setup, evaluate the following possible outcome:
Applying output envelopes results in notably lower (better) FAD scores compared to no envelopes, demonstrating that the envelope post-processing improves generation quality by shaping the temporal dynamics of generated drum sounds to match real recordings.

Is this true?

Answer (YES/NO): YES